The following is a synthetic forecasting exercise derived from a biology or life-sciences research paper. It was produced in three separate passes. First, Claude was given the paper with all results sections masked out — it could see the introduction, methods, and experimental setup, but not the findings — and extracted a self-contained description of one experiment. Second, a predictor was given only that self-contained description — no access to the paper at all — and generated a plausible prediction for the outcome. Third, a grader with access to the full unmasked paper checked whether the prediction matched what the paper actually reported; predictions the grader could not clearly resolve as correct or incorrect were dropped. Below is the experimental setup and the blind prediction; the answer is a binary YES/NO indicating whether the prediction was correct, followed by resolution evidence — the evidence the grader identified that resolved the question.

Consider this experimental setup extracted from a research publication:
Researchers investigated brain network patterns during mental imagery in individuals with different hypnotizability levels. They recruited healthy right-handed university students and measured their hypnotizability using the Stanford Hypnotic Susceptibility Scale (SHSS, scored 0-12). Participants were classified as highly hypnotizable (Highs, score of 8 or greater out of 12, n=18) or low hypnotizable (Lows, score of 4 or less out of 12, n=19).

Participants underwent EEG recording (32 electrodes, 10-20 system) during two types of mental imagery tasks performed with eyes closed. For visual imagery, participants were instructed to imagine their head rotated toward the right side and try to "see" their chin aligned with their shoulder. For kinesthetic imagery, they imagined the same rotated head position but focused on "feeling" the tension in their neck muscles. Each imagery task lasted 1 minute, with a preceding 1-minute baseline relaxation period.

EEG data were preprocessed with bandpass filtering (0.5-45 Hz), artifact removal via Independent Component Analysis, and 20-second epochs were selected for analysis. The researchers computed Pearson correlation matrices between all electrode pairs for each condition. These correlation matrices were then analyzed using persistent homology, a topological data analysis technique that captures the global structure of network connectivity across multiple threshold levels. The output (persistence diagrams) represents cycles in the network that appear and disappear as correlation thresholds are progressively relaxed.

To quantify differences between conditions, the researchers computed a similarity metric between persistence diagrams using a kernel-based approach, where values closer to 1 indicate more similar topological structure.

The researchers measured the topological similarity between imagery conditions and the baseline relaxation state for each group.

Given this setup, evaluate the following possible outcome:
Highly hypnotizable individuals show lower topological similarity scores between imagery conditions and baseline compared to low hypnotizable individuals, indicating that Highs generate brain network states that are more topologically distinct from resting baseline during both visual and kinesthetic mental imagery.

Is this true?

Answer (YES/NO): NO